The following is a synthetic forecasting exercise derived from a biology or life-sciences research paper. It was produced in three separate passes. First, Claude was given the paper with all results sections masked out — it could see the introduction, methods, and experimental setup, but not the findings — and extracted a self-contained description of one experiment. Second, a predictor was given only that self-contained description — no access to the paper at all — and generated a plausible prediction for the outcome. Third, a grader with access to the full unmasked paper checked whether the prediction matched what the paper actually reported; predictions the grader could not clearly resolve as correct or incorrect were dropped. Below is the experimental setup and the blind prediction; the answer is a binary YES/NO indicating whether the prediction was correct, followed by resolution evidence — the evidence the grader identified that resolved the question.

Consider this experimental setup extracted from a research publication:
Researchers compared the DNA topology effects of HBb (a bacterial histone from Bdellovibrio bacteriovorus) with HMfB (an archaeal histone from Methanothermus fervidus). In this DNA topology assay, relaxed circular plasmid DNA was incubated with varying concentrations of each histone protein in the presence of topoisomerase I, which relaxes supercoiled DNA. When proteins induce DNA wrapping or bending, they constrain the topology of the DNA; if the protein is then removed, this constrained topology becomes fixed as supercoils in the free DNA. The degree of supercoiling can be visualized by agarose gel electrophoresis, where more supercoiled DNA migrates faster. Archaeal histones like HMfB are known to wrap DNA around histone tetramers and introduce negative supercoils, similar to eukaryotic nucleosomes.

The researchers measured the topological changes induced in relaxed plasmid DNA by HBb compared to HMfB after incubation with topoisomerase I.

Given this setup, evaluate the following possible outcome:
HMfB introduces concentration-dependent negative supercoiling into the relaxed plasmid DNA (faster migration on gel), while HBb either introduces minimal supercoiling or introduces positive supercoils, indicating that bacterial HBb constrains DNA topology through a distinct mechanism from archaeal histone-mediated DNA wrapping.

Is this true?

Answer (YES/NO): NO